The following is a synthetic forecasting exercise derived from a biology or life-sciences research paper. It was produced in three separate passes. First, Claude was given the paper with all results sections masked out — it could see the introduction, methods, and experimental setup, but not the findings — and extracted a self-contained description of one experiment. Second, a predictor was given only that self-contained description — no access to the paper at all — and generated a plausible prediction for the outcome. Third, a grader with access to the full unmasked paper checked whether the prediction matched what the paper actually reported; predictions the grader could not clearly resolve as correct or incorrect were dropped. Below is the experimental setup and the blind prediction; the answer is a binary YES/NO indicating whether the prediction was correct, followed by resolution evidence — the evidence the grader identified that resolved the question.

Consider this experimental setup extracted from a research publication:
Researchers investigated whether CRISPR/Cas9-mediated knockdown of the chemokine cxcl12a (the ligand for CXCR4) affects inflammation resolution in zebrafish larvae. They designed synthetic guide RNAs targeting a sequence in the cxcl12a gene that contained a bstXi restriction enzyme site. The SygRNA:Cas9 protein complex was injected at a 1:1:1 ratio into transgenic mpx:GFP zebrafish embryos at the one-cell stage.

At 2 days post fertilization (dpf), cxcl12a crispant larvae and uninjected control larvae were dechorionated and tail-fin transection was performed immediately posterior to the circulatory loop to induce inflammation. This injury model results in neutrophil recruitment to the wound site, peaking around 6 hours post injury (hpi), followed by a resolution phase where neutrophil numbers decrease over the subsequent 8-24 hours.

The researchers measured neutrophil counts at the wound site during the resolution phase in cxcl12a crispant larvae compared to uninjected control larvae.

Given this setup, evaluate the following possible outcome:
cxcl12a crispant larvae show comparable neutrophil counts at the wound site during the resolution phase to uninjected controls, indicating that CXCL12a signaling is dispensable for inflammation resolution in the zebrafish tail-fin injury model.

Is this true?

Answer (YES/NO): NO